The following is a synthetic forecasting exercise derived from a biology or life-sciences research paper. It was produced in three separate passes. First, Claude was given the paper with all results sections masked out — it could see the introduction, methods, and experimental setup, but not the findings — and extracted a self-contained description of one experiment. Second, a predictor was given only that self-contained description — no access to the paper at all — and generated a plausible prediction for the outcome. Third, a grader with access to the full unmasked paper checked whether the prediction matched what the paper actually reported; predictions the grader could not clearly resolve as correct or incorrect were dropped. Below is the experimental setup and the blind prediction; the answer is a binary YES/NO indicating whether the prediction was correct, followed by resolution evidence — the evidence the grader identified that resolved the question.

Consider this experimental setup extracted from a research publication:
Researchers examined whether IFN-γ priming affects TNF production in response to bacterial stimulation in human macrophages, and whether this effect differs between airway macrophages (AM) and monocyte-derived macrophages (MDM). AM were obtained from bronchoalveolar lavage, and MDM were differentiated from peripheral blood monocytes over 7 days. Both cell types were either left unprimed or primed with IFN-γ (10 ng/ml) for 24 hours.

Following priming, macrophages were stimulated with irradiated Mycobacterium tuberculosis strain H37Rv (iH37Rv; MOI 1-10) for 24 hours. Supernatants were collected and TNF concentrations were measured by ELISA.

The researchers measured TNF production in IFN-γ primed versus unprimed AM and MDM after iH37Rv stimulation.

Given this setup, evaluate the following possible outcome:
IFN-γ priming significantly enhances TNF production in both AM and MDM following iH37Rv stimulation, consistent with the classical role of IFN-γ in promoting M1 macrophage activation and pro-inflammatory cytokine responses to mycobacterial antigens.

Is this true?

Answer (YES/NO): YES